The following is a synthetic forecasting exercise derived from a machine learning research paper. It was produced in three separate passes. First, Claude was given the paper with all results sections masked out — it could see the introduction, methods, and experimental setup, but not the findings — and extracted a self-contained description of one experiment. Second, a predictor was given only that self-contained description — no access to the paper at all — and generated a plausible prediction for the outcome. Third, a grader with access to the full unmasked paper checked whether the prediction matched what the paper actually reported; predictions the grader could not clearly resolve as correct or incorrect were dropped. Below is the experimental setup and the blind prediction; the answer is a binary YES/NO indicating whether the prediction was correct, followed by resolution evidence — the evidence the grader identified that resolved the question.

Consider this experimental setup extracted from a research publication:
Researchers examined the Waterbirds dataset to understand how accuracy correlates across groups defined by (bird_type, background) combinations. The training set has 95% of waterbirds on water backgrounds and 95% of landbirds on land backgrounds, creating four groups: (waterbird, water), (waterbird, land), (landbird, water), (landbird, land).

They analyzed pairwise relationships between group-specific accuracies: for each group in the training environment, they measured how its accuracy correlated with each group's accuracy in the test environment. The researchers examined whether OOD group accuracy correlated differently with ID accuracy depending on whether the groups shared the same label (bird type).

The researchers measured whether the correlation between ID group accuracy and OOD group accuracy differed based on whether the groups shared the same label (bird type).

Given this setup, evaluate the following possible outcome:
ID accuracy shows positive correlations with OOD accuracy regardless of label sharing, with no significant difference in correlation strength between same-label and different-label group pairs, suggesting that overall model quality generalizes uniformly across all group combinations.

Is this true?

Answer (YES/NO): NO